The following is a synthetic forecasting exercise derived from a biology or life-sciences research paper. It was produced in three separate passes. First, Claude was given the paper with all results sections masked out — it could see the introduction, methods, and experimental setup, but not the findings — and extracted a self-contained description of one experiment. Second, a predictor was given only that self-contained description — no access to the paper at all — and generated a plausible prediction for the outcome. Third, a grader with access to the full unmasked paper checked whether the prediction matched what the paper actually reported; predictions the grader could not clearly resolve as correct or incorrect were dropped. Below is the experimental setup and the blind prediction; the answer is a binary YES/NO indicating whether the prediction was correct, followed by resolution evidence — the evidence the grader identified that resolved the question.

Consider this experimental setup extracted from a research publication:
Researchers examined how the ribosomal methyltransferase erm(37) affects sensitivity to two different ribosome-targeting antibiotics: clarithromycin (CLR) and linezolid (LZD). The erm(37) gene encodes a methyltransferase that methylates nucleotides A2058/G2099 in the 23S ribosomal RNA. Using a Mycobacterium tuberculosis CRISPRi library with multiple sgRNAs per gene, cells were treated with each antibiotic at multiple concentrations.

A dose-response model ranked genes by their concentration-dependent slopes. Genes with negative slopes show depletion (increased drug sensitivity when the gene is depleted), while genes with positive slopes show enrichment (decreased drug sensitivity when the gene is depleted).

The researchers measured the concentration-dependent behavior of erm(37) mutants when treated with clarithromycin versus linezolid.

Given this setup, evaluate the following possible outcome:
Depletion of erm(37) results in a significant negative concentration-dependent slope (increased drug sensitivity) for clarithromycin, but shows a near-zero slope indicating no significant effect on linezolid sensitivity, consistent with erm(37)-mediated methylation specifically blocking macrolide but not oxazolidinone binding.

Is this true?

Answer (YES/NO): NO